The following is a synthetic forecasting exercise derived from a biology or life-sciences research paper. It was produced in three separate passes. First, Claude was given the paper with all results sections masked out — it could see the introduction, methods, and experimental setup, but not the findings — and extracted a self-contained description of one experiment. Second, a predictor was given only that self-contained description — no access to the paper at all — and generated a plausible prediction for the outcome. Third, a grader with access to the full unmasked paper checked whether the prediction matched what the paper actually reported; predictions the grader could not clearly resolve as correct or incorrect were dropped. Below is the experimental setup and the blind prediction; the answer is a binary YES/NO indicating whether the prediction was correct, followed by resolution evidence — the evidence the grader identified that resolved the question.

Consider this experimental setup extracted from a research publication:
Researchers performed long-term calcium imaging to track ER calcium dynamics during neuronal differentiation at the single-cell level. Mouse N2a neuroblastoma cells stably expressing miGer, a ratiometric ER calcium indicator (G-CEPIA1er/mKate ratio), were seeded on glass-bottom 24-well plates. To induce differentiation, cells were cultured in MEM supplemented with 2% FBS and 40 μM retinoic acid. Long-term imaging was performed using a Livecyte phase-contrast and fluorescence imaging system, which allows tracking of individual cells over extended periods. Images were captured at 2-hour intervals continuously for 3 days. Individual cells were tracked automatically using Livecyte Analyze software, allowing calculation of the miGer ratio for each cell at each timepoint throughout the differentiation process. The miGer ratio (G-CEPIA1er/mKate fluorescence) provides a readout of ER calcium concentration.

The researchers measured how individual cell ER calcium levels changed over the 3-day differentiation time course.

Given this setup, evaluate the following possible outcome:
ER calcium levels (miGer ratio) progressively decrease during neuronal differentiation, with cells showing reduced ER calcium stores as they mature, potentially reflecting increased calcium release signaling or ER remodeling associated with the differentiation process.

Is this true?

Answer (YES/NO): YES